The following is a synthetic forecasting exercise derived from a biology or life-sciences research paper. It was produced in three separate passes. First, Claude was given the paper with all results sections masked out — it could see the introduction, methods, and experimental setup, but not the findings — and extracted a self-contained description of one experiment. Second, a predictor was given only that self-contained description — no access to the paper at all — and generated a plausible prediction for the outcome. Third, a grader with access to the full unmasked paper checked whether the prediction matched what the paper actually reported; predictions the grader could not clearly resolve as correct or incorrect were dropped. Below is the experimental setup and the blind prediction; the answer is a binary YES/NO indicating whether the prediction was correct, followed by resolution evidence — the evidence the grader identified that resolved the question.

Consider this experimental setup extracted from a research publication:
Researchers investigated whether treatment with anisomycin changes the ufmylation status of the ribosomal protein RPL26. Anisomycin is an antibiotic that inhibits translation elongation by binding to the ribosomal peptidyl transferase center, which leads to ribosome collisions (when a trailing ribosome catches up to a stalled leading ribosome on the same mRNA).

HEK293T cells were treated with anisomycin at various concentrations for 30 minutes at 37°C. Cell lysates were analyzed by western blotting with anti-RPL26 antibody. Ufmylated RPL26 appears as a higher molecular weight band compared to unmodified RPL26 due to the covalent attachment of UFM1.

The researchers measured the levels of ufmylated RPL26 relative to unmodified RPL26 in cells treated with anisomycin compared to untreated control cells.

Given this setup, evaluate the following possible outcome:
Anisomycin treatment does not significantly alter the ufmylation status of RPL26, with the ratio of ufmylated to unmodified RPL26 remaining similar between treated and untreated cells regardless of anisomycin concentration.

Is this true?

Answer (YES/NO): NO